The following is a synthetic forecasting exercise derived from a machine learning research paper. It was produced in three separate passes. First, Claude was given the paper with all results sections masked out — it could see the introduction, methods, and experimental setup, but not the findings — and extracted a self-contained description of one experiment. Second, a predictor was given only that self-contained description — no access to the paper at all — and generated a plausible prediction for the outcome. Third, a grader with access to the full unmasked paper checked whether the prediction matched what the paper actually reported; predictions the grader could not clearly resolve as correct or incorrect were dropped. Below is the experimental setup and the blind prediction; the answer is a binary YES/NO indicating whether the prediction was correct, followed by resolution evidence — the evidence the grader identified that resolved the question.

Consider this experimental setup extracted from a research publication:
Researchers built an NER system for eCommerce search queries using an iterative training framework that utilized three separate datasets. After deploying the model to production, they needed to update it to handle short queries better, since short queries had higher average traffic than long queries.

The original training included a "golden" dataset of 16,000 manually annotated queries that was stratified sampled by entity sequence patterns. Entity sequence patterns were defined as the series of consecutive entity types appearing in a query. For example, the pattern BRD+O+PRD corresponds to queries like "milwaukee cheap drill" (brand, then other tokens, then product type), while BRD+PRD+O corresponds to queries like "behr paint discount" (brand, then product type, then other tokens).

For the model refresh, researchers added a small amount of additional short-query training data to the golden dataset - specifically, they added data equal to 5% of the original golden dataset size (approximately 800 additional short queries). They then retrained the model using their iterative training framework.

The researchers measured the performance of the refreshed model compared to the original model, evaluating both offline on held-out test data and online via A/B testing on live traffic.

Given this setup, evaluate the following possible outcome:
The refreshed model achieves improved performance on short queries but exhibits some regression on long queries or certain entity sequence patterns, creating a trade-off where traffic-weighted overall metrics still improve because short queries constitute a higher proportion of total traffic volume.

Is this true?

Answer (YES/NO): NO